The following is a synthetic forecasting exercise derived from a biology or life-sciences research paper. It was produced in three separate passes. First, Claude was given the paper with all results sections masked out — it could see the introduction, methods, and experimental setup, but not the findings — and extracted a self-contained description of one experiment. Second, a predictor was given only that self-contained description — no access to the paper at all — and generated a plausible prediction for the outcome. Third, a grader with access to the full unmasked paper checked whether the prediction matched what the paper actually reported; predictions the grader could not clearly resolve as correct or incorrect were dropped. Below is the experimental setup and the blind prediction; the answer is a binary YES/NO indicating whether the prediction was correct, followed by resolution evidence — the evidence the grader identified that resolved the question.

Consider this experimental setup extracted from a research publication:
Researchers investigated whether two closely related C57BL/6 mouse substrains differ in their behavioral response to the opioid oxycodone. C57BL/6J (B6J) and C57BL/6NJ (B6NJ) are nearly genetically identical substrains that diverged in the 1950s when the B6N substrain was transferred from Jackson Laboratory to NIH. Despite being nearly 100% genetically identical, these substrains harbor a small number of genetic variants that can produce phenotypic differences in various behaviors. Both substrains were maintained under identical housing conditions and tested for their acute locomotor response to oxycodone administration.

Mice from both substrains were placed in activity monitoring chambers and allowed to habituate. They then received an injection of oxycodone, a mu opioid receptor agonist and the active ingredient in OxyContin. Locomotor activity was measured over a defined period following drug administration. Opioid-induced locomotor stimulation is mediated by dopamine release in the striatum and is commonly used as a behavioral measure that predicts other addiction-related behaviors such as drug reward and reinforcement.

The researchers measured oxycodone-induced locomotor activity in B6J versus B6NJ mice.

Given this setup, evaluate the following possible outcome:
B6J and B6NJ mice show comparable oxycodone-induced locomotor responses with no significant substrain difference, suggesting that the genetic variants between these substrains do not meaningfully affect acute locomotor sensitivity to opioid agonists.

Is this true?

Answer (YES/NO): NO